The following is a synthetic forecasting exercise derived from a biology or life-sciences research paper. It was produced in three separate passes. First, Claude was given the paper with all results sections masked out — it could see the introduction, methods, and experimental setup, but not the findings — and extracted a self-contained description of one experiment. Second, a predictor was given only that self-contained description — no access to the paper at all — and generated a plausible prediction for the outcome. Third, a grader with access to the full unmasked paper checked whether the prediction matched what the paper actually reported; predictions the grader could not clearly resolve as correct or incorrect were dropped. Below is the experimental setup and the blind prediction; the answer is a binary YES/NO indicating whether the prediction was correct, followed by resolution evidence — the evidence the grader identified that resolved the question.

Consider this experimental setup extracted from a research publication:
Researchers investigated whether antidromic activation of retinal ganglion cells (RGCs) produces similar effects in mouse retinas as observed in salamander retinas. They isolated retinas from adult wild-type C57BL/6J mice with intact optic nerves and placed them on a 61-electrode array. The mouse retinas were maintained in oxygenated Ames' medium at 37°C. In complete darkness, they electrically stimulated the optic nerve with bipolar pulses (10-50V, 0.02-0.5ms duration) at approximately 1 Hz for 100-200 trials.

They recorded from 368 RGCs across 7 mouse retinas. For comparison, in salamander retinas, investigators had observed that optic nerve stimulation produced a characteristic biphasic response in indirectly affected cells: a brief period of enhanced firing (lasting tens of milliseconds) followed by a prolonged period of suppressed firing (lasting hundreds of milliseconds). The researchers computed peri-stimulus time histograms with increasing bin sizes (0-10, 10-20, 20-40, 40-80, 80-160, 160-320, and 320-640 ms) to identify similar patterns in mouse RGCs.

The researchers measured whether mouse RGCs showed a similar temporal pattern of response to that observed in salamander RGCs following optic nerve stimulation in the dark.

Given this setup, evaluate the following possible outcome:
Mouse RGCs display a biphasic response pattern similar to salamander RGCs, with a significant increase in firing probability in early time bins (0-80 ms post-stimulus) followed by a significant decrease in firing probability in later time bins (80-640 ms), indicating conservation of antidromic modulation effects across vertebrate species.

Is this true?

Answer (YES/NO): NO